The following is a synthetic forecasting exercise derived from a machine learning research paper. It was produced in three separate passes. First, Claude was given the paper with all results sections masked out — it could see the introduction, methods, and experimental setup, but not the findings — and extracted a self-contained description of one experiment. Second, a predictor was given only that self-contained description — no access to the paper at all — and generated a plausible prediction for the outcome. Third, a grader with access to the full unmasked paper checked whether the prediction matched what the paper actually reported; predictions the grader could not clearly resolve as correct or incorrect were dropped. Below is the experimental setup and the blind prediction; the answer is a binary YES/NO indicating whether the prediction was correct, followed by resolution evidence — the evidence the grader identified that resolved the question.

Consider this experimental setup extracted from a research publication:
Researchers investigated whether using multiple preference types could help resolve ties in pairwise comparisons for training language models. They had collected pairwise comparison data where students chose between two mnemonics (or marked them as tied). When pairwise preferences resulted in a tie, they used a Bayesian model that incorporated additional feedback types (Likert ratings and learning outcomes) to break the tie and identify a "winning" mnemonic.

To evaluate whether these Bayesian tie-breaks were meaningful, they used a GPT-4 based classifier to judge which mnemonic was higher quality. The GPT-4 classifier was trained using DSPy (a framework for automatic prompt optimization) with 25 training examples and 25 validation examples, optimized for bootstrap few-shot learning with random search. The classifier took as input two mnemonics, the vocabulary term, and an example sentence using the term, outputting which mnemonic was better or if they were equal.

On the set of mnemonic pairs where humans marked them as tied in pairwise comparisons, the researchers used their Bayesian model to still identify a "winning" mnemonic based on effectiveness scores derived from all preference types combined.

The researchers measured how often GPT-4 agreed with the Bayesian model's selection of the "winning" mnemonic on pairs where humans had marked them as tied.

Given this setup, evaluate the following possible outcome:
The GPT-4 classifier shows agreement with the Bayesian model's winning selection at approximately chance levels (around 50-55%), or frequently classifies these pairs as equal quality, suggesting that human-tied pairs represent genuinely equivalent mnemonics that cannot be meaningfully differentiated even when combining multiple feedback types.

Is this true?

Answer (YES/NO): NO